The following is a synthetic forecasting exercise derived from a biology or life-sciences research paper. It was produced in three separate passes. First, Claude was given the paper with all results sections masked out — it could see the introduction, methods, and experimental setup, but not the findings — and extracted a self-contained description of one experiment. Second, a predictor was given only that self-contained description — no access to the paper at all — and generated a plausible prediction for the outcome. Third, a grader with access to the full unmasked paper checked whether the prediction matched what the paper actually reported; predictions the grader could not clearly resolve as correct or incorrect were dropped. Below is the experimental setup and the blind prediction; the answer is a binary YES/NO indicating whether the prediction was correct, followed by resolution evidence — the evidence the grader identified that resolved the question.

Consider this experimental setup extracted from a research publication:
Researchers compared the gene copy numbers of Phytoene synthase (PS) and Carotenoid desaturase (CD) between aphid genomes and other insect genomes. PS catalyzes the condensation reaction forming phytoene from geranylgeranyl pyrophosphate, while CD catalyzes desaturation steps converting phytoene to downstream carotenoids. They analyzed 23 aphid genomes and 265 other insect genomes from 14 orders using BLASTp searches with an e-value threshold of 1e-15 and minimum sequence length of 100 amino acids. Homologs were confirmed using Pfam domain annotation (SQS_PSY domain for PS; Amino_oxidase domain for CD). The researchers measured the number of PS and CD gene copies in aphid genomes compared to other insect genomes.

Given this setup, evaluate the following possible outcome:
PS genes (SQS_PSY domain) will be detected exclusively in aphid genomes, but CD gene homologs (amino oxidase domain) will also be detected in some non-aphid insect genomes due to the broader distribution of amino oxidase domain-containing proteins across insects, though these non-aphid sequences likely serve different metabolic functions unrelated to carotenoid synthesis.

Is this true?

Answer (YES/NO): NO